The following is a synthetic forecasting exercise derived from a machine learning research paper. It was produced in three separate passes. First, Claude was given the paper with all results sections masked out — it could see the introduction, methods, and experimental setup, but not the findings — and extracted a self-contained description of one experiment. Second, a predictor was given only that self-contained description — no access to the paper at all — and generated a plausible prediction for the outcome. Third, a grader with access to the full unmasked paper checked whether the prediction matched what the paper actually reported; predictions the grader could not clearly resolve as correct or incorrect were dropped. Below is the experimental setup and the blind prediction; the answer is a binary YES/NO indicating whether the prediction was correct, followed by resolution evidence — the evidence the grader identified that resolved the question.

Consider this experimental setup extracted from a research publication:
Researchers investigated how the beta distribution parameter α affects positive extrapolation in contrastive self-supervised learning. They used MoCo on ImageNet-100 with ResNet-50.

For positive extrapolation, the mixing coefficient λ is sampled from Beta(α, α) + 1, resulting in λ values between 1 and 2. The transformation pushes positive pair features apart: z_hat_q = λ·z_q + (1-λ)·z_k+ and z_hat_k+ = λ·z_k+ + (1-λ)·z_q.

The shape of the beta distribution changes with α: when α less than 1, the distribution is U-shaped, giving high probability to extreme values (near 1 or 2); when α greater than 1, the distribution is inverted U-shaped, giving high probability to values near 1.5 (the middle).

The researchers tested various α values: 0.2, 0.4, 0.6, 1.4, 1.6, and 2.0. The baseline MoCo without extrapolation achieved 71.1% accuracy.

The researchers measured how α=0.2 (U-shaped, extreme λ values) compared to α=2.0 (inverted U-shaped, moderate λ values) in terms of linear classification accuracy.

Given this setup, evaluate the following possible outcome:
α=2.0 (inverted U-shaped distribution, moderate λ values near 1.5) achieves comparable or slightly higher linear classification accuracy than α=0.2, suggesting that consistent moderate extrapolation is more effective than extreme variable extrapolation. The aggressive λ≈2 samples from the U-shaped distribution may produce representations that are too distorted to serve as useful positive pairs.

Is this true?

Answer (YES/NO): YES